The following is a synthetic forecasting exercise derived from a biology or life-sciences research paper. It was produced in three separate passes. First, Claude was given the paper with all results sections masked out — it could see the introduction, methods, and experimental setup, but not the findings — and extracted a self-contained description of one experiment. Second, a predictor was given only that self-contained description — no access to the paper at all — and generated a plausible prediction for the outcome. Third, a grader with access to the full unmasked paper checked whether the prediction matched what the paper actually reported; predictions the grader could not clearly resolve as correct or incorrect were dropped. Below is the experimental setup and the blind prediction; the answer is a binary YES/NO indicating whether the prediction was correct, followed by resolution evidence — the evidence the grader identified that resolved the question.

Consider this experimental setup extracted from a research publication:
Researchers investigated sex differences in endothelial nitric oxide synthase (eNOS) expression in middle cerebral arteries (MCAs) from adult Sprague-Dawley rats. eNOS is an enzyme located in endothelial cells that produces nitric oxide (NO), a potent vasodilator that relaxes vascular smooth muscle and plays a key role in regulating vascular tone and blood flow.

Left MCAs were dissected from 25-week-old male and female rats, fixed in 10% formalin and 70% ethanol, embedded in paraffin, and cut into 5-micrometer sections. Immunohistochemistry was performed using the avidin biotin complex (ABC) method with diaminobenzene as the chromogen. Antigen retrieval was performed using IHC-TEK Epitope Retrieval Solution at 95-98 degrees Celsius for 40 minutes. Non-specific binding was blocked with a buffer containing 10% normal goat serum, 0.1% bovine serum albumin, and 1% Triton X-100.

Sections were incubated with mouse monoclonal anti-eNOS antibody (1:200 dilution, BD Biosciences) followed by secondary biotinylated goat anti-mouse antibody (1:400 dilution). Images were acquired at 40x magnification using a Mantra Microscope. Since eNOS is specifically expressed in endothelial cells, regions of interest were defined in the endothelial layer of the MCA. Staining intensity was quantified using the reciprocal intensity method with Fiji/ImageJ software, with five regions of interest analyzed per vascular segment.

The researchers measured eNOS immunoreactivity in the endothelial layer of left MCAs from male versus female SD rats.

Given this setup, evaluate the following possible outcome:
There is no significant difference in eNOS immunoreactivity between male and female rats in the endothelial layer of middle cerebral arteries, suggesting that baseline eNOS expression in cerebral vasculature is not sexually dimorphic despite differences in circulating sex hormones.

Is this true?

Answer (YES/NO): NO